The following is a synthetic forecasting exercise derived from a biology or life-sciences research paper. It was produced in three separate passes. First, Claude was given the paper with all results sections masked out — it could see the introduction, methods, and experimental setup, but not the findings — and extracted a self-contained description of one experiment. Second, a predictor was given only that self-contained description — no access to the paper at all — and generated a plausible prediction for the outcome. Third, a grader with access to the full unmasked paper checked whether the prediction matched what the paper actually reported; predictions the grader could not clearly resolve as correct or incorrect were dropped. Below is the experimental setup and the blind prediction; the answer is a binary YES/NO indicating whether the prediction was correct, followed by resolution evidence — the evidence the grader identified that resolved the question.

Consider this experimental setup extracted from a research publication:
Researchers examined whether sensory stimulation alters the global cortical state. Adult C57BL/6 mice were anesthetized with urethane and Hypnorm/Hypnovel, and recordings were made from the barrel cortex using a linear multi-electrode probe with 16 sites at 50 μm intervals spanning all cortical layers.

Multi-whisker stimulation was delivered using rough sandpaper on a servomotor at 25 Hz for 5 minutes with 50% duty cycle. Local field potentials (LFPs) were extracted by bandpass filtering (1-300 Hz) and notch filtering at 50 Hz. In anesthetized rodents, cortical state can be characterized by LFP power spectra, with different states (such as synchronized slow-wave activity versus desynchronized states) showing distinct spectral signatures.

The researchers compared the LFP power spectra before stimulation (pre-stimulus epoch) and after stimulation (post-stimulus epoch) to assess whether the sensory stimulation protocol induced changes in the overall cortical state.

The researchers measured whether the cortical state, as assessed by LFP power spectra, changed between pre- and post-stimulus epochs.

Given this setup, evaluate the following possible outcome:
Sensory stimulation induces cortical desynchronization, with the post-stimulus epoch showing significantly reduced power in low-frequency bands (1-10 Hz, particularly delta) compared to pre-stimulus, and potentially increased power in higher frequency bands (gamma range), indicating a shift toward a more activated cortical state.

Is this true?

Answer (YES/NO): NO